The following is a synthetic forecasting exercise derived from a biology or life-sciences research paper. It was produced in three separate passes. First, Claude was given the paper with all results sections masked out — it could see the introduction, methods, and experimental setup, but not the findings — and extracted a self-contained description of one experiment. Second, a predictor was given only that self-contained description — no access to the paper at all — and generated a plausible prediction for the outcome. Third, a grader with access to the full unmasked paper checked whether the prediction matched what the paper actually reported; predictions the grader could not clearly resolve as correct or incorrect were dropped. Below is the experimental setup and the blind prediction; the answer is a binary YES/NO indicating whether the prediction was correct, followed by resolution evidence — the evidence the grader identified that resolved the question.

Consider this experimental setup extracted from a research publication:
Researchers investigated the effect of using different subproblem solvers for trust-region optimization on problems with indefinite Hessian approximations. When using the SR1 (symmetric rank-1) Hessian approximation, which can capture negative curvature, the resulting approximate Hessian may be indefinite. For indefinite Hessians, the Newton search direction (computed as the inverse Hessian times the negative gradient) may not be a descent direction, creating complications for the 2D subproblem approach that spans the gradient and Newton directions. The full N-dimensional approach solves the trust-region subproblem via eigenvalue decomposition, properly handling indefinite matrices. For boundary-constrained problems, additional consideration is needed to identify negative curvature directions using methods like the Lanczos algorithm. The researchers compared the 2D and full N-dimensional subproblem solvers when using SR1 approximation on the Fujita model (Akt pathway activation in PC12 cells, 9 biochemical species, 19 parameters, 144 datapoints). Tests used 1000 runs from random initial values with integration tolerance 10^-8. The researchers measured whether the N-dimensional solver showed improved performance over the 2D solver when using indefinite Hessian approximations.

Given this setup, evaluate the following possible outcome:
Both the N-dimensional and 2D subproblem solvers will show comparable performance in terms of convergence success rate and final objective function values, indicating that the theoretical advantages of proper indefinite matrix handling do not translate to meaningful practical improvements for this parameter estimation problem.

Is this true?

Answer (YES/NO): YES